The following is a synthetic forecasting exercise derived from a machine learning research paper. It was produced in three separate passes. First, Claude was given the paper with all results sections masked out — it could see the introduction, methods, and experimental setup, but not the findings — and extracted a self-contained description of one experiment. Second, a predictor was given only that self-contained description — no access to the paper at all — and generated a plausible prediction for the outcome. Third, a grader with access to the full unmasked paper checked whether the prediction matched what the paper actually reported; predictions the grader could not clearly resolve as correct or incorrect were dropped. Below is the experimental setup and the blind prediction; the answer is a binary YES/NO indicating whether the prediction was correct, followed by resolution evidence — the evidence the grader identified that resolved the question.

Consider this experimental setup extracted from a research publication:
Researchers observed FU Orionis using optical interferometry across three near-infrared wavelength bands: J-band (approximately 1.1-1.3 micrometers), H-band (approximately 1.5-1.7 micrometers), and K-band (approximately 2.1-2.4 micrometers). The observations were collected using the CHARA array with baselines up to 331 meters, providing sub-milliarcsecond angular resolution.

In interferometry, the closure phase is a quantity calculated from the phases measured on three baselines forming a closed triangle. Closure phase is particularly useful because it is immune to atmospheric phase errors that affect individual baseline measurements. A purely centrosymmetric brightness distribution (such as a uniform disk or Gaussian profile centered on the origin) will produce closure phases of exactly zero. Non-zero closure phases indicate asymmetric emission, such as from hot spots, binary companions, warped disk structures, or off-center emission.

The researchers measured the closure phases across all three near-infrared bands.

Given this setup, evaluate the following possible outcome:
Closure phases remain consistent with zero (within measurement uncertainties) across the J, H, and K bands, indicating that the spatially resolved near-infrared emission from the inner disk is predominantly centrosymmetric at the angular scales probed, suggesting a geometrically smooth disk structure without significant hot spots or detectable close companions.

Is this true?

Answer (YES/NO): YES